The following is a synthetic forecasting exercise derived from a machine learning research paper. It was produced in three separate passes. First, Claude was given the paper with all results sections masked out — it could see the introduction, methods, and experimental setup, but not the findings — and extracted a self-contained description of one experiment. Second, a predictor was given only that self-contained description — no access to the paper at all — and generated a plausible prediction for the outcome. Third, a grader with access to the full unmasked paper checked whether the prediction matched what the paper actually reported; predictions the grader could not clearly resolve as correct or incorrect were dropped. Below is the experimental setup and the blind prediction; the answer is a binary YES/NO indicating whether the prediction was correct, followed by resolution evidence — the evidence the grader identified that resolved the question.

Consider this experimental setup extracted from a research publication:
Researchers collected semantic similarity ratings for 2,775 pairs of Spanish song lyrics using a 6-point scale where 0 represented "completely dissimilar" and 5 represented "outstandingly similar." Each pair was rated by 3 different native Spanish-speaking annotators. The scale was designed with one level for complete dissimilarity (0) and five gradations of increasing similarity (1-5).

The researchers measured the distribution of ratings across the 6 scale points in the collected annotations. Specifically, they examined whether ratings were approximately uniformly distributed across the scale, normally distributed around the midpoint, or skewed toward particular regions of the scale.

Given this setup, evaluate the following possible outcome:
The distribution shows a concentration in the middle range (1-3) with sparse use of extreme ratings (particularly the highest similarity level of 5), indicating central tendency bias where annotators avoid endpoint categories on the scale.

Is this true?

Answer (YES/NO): NO